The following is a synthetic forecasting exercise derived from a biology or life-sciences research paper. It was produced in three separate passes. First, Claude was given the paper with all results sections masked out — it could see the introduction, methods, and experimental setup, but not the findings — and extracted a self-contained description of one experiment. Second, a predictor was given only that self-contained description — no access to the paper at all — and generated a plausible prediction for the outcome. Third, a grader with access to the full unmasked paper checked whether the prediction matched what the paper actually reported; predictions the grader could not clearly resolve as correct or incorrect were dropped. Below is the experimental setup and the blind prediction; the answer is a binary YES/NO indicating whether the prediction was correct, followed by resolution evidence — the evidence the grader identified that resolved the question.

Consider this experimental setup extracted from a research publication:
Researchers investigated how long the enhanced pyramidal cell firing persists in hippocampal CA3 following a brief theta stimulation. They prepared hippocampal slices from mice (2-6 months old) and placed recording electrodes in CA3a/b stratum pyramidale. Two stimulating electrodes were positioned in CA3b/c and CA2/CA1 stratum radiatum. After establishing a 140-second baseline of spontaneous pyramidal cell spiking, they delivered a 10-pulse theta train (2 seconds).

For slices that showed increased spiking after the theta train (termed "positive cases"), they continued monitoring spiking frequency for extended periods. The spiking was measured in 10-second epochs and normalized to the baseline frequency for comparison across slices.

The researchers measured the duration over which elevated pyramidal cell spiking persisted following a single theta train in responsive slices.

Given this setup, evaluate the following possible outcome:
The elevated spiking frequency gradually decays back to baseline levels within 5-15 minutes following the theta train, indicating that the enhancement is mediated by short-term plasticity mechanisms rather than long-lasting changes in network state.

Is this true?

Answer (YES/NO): NO